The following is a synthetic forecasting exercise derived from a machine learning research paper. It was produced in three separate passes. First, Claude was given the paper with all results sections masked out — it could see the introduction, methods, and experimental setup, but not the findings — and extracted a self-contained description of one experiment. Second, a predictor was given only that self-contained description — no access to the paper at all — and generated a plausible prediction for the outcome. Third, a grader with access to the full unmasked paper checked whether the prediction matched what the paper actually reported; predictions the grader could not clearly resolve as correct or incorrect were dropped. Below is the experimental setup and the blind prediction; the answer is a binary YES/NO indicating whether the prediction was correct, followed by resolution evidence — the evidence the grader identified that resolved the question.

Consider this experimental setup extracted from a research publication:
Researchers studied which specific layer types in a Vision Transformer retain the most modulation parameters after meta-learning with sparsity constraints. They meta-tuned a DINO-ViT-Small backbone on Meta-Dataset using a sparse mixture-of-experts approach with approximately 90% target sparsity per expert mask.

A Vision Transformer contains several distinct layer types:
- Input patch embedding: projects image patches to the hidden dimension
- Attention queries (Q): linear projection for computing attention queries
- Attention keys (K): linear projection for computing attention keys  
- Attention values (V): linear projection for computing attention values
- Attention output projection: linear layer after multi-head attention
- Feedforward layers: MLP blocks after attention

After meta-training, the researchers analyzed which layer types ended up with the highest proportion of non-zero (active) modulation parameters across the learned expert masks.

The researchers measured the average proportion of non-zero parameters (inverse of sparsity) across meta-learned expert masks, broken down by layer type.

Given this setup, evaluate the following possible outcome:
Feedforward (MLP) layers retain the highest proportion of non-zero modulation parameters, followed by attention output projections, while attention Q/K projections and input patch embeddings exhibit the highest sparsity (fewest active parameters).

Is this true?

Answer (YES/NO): NO